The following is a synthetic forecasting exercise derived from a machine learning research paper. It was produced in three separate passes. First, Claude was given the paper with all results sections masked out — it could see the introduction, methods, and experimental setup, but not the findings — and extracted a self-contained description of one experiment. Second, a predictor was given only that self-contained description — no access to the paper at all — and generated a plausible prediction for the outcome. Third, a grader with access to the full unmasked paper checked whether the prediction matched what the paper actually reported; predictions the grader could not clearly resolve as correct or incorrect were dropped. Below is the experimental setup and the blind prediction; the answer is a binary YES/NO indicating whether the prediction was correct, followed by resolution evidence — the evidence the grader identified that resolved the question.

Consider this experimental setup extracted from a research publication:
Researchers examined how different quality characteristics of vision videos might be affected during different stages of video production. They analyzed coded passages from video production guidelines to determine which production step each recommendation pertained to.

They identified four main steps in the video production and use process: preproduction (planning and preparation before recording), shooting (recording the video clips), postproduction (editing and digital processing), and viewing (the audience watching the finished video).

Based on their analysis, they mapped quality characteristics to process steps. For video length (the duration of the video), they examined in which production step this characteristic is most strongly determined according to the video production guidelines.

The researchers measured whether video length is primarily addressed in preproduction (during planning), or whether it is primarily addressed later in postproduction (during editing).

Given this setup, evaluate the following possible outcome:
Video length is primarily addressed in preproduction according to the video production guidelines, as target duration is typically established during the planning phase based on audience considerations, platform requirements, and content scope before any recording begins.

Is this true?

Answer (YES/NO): YES